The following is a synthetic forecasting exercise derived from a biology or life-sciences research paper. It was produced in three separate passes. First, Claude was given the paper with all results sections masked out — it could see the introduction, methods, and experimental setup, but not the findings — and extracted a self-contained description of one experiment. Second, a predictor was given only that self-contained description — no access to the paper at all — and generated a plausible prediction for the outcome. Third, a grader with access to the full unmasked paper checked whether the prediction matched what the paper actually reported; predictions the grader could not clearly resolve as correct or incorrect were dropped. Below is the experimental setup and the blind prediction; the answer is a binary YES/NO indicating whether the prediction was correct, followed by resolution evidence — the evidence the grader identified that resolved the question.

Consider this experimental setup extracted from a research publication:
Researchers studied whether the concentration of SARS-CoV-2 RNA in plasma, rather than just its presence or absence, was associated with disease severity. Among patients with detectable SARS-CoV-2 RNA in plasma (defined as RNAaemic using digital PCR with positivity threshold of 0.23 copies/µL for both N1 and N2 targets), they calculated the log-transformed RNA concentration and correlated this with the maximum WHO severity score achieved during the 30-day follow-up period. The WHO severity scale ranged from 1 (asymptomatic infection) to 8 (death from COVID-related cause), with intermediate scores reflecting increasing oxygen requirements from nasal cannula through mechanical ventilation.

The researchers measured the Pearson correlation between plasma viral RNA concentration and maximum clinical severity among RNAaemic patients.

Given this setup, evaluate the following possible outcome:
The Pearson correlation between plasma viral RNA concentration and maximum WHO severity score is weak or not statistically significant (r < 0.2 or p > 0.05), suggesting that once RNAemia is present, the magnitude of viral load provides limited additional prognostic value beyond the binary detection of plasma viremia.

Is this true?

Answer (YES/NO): NO